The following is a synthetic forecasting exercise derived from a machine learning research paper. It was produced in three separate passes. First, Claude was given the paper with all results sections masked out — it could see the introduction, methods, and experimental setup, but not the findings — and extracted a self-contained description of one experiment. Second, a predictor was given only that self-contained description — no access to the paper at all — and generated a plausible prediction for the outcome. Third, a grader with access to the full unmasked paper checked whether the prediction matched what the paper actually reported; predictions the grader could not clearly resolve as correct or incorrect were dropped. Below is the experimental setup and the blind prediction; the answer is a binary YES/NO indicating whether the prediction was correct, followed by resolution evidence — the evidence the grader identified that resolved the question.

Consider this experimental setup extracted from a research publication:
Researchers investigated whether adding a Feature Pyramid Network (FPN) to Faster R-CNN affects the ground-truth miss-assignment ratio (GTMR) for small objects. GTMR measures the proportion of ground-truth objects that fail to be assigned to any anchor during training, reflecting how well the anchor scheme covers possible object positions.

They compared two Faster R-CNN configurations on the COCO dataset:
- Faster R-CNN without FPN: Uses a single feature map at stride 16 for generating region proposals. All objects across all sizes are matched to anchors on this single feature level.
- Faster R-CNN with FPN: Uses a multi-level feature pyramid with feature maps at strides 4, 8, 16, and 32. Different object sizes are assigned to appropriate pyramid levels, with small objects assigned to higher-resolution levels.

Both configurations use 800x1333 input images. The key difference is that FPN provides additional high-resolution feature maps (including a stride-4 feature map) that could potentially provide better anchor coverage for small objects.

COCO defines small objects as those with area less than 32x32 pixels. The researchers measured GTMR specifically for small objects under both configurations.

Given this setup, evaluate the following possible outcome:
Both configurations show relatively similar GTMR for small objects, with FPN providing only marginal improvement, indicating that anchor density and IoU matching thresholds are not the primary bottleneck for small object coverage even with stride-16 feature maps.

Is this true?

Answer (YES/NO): YES